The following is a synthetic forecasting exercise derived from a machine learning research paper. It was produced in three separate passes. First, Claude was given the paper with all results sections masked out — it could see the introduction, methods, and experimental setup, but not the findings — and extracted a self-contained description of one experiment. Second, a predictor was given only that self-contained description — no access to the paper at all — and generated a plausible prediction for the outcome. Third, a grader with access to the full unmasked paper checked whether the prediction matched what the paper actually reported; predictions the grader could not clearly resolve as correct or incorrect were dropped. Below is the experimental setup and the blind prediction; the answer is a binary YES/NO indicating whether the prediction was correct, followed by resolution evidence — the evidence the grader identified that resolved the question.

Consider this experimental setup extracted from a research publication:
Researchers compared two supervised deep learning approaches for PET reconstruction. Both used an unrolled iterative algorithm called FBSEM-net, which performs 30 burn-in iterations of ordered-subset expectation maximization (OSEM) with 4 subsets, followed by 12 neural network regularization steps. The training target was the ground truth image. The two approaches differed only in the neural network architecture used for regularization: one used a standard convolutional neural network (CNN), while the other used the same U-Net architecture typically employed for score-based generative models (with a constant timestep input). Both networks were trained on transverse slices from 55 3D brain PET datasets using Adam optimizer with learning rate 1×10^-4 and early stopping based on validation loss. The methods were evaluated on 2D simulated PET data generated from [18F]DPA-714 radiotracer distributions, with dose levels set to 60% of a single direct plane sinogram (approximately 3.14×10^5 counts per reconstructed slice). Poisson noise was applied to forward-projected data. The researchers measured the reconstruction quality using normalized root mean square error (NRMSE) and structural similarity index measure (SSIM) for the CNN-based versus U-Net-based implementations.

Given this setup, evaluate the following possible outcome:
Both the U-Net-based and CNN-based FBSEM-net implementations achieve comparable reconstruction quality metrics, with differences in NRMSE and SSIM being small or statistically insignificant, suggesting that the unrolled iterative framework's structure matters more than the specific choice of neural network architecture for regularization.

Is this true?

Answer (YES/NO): NO